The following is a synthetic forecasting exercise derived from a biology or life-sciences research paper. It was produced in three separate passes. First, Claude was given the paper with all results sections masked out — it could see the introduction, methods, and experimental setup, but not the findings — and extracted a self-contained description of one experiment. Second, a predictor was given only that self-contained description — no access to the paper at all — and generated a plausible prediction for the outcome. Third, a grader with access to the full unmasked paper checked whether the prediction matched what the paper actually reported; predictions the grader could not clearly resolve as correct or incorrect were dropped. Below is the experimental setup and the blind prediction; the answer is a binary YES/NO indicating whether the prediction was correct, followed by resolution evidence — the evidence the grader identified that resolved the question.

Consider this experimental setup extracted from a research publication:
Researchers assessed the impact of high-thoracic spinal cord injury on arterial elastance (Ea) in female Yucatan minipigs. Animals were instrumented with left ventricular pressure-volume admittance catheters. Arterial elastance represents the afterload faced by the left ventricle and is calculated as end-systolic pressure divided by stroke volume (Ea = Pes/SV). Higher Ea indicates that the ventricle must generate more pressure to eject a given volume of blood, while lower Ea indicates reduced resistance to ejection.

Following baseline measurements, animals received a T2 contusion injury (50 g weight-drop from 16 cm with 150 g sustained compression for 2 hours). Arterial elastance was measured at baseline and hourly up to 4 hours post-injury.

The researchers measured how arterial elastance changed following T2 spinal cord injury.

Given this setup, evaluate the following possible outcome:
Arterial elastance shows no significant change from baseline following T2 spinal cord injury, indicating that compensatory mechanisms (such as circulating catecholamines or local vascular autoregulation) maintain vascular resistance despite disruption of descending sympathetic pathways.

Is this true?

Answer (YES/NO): NO